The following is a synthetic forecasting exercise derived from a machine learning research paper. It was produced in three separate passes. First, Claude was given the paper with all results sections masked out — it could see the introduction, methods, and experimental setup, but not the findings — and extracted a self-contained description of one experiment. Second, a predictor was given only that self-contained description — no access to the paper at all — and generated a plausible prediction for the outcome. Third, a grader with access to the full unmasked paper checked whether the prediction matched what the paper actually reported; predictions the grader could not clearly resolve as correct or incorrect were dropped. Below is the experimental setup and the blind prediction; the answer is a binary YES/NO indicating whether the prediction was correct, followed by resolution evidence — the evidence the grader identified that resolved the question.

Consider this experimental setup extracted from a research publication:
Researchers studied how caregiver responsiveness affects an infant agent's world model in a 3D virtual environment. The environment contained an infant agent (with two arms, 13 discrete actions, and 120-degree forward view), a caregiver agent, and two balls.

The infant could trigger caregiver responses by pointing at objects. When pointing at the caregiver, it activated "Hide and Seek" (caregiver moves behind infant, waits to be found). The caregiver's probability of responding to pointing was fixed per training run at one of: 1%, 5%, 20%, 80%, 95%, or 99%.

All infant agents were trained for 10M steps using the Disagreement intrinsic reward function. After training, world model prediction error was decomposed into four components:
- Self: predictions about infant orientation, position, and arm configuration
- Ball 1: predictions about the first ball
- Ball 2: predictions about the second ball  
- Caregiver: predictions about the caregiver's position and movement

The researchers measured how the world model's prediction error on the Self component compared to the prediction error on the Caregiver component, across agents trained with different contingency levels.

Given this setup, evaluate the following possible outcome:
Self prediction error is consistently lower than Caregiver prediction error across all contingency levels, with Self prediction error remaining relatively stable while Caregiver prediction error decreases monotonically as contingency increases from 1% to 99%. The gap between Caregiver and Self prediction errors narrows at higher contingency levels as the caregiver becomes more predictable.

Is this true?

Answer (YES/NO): NO